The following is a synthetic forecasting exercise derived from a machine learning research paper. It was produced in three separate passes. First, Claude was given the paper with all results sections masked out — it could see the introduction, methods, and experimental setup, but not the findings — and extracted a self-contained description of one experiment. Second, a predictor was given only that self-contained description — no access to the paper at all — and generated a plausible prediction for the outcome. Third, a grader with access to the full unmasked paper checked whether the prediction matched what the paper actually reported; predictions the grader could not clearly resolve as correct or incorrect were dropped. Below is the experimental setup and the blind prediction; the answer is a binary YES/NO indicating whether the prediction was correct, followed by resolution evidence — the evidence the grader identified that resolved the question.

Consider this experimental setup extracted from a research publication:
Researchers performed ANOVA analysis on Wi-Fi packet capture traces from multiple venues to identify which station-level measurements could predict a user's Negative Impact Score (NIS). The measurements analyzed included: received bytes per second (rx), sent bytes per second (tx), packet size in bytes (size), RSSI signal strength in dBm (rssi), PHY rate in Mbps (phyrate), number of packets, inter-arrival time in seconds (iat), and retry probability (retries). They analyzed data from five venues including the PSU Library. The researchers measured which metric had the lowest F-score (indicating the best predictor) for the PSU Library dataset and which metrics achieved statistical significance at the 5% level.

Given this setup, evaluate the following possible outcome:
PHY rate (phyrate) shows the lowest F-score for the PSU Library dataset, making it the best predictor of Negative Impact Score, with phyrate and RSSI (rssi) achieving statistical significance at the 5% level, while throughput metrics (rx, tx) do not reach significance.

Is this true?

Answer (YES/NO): NO